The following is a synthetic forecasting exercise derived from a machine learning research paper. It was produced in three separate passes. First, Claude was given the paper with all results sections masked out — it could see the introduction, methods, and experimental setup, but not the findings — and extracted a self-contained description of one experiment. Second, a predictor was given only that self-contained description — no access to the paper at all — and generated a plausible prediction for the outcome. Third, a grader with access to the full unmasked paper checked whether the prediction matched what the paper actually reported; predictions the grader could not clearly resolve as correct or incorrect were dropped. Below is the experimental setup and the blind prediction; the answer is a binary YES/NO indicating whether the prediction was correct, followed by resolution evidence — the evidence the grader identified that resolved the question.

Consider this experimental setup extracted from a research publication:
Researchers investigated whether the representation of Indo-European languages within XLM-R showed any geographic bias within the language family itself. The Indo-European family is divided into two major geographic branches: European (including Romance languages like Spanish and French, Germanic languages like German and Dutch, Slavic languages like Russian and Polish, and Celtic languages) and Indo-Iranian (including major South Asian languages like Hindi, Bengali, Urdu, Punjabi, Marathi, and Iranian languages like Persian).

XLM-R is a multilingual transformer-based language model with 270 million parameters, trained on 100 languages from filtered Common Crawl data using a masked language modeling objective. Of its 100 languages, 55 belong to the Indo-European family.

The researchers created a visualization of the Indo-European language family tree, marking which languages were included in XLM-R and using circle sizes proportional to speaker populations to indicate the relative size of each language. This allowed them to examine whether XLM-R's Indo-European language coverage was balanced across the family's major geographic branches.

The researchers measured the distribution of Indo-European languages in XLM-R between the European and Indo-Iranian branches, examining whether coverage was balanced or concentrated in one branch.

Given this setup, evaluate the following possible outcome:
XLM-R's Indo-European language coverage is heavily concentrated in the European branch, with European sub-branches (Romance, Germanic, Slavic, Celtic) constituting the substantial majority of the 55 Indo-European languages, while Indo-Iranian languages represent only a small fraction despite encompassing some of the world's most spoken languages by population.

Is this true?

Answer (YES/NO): YES